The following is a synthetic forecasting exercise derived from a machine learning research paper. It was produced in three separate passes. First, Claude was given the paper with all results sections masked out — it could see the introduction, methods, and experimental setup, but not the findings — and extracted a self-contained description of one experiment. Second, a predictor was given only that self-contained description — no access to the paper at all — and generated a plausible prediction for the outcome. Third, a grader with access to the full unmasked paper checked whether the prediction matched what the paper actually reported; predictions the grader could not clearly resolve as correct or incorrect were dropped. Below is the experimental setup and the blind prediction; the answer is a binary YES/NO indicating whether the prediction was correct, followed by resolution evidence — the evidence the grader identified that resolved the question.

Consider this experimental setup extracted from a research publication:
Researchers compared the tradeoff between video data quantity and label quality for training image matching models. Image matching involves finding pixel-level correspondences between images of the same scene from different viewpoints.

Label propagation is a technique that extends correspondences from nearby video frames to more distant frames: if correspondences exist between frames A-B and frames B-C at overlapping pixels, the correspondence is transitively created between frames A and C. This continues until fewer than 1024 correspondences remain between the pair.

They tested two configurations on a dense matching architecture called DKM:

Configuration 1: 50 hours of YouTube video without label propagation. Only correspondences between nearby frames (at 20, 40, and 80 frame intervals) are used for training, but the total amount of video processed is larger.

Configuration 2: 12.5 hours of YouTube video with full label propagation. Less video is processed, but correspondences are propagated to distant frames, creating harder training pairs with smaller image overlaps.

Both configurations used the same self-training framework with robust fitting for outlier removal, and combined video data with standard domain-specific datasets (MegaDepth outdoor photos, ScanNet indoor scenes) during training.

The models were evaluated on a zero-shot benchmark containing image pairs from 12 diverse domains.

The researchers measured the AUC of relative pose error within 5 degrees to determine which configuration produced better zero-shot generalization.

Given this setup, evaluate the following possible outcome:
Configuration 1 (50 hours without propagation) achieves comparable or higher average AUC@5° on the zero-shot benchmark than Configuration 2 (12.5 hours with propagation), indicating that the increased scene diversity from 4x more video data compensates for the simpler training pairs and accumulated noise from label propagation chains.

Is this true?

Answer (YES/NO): NO